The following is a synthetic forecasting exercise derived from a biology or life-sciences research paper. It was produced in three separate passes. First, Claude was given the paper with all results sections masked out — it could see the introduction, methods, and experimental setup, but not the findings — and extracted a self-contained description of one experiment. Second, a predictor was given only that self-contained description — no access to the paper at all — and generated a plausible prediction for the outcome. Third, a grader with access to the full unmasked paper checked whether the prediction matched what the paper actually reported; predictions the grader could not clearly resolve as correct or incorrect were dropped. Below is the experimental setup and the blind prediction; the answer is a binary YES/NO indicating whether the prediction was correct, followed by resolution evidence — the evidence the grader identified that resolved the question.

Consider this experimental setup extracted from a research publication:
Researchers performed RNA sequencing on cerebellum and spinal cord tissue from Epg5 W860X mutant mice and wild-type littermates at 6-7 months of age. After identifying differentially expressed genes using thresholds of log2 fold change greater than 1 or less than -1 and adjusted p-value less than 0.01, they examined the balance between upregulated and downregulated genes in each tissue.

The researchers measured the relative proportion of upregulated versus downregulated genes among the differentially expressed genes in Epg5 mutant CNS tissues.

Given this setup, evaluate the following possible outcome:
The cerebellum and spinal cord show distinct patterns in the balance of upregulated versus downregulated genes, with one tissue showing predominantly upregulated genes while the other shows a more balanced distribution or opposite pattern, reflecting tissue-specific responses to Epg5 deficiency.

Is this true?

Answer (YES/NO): NO